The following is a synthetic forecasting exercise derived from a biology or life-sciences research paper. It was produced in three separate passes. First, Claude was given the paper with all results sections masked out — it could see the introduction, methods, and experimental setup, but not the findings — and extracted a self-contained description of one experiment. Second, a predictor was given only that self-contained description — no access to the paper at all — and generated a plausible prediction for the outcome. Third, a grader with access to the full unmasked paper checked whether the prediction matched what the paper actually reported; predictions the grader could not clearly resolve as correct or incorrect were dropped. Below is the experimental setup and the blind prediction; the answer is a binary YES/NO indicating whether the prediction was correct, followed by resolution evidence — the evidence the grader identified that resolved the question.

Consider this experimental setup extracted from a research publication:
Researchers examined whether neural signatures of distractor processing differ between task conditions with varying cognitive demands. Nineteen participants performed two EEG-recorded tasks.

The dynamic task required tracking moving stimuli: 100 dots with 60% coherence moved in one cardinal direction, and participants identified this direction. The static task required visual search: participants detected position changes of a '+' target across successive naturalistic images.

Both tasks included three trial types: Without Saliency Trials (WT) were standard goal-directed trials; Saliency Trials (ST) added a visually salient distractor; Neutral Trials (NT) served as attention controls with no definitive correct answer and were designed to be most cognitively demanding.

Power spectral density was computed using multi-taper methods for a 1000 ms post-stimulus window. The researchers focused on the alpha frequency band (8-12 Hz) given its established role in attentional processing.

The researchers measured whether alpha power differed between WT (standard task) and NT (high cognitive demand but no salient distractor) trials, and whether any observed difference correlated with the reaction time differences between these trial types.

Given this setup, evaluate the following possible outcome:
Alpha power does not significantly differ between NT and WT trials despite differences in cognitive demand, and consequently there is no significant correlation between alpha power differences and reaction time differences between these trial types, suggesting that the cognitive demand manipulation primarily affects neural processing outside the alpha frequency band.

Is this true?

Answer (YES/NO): YES